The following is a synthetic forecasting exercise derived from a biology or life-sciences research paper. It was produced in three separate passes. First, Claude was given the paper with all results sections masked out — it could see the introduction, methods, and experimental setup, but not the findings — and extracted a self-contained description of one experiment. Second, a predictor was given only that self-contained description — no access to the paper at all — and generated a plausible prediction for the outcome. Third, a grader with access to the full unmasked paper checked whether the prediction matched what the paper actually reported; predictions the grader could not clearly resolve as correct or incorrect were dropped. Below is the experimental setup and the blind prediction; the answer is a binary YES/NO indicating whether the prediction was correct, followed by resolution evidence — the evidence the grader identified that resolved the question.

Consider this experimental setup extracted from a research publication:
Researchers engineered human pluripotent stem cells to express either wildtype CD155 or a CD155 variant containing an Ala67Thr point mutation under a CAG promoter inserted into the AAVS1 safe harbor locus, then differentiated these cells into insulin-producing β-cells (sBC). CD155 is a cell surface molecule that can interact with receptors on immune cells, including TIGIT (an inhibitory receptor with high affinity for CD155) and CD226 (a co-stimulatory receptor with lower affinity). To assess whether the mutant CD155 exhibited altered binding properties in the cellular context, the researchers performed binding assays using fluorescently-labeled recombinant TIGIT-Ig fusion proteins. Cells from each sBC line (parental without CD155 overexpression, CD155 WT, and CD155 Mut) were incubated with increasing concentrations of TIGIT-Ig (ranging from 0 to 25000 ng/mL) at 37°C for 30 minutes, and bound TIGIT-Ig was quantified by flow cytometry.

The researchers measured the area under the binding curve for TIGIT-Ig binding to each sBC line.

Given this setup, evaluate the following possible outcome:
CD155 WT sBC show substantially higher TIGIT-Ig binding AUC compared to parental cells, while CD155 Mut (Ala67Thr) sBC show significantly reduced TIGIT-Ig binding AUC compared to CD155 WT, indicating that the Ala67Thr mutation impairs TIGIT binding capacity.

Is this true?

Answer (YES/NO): NO